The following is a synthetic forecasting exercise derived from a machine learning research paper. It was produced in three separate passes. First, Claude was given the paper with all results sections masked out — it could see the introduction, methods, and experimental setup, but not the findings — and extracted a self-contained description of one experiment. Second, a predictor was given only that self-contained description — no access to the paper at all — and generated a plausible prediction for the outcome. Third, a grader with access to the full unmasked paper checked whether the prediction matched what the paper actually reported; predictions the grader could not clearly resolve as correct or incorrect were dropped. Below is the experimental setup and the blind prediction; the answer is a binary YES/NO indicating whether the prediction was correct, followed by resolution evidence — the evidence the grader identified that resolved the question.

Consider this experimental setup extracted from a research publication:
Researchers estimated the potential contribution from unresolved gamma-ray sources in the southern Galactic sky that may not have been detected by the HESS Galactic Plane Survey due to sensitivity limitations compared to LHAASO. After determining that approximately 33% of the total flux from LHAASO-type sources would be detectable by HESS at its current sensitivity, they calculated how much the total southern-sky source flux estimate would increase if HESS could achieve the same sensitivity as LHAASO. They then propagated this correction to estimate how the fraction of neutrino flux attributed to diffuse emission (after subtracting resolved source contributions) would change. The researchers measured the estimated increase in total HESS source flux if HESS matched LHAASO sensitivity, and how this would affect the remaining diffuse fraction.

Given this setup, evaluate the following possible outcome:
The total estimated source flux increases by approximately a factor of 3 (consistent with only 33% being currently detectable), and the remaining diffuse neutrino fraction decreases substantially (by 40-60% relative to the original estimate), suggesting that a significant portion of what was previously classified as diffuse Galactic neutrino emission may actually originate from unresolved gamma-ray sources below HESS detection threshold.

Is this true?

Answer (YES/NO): NO